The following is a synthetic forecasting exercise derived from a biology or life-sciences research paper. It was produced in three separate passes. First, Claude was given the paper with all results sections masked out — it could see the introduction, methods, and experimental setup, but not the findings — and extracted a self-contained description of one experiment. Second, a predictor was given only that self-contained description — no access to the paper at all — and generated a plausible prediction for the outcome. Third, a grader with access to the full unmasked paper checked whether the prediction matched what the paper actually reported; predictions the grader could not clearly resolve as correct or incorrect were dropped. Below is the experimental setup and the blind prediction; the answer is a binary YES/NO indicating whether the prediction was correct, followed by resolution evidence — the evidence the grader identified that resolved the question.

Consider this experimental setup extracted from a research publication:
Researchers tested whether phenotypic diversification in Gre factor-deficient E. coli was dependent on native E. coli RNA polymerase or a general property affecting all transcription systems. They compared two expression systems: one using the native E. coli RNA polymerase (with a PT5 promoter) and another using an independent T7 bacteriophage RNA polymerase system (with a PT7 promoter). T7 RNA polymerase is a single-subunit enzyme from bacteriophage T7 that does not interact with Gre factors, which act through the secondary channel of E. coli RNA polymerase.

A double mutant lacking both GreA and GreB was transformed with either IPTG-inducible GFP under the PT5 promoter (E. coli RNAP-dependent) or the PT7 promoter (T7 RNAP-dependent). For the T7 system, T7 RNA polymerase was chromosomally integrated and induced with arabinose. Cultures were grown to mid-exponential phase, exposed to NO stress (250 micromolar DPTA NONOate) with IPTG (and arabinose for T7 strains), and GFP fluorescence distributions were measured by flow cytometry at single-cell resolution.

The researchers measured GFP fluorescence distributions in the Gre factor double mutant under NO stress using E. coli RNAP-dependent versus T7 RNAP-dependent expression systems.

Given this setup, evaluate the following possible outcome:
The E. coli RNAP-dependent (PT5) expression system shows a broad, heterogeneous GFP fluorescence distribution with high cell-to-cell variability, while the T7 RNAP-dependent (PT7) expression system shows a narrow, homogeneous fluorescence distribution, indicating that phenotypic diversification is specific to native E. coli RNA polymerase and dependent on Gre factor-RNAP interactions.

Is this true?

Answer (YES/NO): YES